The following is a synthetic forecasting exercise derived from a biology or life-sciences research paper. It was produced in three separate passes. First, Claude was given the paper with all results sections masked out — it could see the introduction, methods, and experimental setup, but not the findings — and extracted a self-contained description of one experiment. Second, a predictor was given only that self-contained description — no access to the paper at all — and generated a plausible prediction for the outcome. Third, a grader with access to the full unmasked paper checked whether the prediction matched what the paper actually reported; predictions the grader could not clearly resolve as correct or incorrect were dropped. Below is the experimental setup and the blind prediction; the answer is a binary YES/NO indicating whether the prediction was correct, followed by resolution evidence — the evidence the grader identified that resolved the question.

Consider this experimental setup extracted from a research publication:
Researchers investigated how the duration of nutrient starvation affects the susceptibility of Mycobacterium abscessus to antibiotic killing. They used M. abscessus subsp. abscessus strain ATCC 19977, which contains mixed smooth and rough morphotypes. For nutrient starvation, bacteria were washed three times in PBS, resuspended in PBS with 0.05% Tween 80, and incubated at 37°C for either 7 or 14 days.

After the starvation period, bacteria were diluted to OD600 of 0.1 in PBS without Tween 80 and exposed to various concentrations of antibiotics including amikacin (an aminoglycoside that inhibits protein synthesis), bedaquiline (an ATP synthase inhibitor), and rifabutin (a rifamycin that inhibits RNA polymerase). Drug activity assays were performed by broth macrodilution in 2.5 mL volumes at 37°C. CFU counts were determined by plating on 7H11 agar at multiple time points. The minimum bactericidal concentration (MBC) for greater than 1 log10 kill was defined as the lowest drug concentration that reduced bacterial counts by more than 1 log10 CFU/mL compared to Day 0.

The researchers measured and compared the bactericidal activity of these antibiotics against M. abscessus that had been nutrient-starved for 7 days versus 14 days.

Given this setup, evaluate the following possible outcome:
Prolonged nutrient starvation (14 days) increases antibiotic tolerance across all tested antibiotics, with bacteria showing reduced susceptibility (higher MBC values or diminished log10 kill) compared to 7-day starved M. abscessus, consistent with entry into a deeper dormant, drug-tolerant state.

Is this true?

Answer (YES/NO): NO